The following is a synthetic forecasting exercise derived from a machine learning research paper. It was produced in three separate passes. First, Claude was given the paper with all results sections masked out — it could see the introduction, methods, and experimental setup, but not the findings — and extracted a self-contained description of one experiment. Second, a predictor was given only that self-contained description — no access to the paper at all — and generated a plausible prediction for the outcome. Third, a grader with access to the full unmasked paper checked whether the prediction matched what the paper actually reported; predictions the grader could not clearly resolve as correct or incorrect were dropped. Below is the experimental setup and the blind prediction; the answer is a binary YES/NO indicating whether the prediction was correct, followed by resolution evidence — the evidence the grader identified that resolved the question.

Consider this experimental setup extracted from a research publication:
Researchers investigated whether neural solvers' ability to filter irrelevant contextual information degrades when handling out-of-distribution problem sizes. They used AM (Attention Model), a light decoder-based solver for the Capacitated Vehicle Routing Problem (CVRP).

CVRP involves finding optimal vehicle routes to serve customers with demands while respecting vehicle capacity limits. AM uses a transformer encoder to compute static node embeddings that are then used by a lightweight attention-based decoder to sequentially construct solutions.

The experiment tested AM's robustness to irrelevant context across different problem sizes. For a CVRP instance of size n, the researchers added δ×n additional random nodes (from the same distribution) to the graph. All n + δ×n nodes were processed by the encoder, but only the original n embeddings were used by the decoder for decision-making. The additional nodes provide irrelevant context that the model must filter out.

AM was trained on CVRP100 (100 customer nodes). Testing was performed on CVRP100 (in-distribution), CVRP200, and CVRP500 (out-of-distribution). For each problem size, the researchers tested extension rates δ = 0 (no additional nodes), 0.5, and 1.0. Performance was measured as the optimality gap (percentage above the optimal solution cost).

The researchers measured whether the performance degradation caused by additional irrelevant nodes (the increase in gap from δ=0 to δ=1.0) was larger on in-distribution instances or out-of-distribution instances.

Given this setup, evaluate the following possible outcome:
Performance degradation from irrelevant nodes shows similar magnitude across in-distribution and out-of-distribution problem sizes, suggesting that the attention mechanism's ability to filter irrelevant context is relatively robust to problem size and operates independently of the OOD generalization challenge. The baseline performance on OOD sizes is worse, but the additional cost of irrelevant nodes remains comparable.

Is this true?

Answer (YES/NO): NO